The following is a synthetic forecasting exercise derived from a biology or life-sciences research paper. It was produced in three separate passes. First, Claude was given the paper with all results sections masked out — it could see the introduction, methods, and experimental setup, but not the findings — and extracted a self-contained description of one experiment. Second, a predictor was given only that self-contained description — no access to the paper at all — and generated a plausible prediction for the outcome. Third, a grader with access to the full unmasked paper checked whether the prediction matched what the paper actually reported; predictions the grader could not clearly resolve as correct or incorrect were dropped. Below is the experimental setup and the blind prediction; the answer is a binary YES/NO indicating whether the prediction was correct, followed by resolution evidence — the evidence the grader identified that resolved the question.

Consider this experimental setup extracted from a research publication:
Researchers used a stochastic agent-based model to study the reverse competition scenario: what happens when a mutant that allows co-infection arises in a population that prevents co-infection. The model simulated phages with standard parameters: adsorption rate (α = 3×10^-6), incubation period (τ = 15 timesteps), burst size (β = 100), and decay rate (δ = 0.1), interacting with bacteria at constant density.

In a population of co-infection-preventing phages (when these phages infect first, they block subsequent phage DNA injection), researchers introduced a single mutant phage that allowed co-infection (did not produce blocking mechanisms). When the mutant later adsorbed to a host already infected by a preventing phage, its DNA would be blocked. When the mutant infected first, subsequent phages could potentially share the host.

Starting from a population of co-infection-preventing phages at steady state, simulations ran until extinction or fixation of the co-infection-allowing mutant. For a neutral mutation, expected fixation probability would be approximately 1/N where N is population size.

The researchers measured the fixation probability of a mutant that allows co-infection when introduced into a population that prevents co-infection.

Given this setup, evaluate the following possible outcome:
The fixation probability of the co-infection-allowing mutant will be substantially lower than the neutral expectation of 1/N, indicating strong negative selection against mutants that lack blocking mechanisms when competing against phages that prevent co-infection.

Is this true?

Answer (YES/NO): YES